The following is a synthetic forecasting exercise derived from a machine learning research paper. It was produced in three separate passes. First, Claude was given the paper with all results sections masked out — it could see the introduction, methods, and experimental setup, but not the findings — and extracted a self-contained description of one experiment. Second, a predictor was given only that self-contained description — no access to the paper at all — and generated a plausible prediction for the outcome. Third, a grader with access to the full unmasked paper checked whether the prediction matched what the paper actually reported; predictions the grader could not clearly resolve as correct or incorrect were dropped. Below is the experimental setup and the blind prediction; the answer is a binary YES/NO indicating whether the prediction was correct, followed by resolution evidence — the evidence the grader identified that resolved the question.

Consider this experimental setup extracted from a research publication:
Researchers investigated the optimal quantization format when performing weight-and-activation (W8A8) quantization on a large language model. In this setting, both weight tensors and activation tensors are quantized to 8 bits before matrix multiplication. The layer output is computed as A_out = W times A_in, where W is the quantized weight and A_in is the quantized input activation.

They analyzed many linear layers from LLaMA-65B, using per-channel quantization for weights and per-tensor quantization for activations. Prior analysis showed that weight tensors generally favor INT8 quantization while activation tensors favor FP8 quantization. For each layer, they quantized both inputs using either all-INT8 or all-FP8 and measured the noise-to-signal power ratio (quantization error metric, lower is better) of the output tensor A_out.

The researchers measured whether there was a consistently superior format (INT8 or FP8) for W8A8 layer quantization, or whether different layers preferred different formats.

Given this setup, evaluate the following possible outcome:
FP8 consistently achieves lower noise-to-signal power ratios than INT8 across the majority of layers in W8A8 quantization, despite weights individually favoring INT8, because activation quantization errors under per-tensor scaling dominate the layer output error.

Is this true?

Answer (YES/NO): NO